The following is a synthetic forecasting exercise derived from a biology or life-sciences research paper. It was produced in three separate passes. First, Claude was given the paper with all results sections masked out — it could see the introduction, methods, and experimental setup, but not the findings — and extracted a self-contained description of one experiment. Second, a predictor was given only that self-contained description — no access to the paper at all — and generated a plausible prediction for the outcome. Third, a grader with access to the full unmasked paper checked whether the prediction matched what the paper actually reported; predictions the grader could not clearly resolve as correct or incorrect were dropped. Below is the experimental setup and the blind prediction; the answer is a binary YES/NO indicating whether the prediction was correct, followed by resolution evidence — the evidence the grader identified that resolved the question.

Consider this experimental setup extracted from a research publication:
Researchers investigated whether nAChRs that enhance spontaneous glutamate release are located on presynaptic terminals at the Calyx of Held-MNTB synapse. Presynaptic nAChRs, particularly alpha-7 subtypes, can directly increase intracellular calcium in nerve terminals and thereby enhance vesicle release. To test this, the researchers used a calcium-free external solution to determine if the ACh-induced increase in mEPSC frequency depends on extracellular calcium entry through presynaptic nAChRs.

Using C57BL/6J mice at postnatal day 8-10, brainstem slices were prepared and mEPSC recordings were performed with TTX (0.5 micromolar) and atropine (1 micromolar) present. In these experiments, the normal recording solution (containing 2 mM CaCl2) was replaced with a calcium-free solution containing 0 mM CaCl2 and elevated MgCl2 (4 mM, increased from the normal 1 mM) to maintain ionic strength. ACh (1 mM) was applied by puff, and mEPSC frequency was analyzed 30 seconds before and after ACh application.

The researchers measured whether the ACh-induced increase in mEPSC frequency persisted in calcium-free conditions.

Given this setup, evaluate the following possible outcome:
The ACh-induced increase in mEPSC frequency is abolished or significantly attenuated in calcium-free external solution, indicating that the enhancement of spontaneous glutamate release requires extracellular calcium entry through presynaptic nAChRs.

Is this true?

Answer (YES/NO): YES